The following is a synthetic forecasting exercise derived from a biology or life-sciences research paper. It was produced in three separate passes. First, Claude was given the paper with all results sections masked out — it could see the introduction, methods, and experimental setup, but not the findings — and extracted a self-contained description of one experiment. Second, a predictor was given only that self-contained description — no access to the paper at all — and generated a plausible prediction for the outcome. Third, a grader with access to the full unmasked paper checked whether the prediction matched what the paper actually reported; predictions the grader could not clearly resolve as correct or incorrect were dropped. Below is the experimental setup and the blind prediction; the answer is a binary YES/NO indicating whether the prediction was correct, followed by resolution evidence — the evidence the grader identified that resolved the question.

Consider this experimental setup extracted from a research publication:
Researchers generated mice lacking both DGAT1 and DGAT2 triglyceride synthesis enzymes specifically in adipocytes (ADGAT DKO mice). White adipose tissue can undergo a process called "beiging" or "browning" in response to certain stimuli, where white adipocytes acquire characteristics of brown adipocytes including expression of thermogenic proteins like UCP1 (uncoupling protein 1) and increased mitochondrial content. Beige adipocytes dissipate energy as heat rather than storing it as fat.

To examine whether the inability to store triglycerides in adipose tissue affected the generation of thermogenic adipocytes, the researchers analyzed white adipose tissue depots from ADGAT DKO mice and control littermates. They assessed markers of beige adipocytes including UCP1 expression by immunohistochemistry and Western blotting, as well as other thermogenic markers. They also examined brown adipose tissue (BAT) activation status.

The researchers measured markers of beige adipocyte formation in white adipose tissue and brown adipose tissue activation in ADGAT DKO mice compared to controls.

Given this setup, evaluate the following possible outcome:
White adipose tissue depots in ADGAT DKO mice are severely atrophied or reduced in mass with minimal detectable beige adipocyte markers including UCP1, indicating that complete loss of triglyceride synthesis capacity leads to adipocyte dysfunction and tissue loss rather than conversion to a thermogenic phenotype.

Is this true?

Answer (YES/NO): NO